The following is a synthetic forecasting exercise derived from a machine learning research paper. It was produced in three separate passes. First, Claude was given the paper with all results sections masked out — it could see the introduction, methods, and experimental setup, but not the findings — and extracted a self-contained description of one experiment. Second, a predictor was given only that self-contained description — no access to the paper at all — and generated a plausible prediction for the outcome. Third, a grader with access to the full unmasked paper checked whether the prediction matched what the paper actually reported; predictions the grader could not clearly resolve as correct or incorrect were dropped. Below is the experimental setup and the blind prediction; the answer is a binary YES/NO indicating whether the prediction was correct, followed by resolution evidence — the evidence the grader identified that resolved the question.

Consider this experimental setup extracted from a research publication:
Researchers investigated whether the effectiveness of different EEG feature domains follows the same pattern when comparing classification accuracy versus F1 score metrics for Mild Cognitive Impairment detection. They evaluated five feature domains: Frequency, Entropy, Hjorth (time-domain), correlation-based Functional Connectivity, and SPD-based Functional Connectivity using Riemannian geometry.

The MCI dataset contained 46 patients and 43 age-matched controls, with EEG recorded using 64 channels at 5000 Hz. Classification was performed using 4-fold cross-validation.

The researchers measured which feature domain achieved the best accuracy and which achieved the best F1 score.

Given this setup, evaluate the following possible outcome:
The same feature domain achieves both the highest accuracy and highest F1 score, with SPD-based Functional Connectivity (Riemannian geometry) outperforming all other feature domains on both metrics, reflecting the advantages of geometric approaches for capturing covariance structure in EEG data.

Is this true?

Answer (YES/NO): NO